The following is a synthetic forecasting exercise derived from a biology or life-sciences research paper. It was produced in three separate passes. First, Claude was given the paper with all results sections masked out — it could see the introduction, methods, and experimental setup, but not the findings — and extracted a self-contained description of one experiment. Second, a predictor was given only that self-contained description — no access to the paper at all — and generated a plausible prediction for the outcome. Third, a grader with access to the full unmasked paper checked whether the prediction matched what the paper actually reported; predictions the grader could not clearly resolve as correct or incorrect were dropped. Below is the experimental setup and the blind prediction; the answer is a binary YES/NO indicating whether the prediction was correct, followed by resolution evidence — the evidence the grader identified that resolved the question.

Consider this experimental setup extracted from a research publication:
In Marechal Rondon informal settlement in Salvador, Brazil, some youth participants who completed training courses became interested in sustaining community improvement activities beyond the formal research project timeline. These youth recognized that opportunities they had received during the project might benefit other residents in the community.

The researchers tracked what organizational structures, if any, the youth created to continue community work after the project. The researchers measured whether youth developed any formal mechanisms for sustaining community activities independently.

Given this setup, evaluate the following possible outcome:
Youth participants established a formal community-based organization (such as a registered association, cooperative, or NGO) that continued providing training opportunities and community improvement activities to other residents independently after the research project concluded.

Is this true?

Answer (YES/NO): YES